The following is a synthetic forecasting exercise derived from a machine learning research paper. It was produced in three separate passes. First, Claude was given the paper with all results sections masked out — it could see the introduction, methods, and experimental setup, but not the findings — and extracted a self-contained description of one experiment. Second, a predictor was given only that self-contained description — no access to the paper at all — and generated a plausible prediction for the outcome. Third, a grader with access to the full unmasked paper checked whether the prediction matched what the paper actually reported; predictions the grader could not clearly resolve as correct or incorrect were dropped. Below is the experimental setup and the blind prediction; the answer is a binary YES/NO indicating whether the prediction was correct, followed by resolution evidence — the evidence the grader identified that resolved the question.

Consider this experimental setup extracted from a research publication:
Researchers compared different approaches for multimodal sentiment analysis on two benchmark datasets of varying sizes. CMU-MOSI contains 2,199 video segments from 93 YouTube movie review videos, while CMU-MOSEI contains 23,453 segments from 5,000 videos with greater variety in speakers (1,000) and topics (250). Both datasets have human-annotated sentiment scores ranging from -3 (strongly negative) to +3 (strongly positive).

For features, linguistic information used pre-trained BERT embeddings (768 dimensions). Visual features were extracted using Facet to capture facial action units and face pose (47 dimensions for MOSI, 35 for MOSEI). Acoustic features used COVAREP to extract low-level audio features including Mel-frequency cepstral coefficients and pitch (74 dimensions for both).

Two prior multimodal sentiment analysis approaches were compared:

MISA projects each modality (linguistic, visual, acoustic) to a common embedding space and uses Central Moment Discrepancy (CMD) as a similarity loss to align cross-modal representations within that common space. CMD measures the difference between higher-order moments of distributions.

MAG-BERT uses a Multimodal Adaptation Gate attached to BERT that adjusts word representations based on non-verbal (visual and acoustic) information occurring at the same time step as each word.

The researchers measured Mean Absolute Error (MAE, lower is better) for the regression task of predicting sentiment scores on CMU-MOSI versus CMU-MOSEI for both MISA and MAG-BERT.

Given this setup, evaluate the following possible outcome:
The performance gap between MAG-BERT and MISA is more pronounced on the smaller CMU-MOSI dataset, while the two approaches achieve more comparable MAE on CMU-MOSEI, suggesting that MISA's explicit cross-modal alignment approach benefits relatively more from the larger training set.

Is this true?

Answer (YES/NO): YES